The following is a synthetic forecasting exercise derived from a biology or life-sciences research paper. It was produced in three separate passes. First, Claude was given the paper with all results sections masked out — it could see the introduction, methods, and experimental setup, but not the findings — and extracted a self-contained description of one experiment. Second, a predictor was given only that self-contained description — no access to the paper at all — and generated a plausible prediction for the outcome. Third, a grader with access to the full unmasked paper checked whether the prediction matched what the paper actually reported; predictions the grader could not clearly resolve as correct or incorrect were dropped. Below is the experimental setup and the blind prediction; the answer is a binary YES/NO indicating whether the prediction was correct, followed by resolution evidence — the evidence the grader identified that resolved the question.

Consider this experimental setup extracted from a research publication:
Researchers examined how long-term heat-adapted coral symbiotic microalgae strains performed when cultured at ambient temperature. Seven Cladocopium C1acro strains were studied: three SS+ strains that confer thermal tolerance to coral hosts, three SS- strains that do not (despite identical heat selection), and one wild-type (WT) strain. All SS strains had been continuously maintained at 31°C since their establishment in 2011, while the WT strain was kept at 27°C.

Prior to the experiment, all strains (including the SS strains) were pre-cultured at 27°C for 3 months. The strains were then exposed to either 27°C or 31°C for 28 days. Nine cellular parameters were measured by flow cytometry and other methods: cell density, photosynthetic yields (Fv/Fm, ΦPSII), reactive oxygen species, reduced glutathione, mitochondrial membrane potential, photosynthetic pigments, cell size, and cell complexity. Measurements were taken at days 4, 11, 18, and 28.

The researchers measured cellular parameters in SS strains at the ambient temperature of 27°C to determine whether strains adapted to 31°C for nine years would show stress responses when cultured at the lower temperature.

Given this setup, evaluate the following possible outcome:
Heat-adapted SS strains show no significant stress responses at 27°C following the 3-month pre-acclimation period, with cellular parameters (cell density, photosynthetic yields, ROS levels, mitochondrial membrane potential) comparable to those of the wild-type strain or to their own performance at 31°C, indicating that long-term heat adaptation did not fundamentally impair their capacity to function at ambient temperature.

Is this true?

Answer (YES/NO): NO